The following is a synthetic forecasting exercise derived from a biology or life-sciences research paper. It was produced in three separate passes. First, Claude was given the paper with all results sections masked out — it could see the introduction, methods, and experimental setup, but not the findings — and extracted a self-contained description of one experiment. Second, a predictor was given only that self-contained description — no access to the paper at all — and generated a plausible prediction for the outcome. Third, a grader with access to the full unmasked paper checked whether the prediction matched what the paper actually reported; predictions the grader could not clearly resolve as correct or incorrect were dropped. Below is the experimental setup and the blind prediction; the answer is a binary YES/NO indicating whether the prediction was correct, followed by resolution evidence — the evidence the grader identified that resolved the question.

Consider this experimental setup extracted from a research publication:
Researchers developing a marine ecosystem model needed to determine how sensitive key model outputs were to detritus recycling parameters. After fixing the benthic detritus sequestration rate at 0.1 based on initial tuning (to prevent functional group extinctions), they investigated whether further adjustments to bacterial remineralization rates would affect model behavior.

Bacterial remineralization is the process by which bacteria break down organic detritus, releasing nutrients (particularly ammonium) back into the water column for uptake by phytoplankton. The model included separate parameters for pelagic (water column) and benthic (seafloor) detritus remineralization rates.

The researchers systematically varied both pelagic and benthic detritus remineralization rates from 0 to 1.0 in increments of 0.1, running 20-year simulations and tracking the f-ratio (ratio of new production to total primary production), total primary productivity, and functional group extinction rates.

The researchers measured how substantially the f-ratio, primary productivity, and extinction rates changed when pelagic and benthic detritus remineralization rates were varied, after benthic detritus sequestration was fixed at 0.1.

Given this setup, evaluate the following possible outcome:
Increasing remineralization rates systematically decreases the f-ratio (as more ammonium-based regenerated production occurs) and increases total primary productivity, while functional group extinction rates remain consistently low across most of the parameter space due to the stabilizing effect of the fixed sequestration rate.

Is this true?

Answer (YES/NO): NO